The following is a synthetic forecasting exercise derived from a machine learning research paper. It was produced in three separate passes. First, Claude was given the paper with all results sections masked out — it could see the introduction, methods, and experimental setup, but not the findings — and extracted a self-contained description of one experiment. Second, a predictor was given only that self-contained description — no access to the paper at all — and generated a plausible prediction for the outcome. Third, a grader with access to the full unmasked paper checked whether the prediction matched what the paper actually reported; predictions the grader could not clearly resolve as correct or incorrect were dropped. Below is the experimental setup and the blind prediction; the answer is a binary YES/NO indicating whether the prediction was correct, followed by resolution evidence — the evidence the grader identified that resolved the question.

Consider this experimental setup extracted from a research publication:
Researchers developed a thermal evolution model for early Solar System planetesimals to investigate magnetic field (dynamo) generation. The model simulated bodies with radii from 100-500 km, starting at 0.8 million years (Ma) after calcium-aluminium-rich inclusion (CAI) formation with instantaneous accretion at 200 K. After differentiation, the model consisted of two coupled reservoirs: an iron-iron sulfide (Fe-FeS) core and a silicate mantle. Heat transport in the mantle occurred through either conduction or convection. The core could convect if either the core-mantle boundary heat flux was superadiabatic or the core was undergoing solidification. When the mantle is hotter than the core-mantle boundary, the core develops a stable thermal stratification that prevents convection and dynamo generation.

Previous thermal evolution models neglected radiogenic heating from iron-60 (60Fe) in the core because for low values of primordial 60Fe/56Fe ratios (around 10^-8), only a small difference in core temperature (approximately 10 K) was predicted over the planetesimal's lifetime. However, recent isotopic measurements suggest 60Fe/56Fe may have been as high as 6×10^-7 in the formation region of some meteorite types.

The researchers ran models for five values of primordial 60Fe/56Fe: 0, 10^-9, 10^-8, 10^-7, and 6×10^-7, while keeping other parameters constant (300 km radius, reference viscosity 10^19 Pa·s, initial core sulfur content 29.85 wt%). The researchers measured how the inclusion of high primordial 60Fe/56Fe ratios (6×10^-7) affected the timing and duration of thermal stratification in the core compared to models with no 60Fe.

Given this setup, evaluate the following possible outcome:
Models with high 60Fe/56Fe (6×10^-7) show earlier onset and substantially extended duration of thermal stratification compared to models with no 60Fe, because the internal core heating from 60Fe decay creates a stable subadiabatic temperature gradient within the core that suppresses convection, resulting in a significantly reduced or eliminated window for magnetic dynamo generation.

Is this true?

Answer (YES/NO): NO